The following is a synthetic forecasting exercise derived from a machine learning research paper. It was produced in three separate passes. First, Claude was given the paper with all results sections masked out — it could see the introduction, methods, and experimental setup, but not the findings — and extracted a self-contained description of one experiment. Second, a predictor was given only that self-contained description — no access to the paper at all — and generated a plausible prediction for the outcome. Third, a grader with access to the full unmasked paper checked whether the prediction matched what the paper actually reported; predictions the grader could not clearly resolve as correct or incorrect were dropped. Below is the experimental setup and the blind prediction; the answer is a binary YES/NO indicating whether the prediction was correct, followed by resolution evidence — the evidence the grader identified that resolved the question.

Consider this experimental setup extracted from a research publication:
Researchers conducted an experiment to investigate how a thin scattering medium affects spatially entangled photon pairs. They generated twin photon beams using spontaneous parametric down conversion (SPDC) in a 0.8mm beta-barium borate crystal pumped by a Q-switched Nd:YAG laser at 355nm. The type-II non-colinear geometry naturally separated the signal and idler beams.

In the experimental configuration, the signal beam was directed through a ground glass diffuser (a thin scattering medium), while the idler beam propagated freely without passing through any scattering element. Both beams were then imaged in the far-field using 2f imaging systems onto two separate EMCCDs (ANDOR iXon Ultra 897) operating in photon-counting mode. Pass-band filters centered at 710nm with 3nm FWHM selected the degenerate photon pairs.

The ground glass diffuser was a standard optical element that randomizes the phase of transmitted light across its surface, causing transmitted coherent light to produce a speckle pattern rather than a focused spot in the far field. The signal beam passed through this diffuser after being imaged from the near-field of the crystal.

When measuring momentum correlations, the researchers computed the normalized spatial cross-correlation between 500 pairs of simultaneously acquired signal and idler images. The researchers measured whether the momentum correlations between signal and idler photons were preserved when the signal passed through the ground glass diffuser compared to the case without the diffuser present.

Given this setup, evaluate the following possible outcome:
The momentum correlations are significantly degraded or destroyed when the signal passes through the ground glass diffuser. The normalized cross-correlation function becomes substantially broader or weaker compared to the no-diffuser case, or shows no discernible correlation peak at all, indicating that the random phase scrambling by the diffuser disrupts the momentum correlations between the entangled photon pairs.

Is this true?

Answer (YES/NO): YES